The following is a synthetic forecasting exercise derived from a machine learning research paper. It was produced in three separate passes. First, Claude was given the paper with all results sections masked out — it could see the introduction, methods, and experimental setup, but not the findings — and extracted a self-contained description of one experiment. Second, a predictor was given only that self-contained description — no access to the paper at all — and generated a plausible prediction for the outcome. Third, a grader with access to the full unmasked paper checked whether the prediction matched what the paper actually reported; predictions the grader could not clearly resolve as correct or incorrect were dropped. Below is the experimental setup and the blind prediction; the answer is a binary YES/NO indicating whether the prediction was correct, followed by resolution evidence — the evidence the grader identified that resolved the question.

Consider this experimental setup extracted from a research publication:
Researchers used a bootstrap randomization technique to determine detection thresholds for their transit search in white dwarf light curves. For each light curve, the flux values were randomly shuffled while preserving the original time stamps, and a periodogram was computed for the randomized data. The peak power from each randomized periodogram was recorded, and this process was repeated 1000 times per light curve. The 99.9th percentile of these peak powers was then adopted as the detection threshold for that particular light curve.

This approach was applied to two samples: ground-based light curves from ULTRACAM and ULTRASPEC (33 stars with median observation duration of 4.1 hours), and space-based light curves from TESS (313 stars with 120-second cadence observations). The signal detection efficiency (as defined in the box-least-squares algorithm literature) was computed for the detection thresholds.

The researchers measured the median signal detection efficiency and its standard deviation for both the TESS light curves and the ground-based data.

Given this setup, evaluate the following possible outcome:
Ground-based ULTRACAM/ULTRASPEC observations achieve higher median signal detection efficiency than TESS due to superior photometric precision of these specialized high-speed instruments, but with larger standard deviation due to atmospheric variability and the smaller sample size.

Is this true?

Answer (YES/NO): YES